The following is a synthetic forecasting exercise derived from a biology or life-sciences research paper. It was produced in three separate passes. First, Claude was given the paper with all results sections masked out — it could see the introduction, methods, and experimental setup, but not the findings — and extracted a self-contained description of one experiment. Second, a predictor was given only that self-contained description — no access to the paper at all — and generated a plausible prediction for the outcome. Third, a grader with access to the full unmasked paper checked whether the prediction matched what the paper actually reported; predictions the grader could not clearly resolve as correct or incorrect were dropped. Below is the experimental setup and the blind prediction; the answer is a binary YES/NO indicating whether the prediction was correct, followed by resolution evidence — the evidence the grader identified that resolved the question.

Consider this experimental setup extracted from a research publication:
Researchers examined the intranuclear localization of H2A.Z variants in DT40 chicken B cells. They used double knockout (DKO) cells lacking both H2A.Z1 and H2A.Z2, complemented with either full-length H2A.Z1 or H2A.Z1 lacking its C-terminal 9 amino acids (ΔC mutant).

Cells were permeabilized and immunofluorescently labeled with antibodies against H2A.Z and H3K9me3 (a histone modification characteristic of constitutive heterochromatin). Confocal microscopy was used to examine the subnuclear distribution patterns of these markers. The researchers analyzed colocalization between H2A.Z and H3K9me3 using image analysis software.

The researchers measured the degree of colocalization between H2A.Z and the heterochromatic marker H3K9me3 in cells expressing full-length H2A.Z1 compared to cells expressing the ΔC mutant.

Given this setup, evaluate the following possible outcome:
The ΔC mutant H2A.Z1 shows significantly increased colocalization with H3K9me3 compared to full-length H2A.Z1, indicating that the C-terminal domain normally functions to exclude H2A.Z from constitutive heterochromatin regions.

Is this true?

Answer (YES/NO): NO